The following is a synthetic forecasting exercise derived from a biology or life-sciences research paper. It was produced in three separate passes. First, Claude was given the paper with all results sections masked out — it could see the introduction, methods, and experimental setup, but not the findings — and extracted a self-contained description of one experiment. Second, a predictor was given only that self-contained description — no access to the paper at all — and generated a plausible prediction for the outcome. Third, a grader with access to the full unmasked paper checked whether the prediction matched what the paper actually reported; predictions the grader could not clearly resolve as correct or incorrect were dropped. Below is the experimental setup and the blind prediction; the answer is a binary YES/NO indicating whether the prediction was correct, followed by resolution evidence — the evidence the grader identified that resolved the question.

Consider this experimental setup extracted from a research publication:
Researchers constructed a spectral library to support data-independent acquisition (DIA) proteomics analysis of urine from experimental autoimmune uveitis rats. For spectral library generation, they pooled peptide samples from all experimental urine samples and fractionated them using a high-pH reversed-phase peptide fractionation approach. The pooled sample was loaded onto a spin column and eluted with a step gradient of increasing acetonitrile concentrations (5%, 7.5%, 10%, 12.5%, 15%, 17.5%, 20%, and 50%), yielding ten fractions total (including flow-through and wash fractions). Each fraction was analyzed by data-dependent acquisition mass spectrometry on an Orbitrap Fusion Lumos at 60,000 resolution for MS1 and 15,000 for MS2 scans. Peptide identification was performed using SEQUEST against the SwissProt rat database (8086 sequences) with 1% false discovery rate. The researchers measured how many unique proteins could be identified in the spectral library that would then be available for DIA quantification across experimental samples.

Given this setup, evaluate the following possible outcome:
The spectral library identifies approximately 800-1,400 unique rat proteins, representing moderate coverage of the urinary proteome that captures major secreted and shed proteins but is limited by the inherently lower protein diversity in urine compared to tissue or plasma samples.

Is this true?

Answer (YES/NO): YES